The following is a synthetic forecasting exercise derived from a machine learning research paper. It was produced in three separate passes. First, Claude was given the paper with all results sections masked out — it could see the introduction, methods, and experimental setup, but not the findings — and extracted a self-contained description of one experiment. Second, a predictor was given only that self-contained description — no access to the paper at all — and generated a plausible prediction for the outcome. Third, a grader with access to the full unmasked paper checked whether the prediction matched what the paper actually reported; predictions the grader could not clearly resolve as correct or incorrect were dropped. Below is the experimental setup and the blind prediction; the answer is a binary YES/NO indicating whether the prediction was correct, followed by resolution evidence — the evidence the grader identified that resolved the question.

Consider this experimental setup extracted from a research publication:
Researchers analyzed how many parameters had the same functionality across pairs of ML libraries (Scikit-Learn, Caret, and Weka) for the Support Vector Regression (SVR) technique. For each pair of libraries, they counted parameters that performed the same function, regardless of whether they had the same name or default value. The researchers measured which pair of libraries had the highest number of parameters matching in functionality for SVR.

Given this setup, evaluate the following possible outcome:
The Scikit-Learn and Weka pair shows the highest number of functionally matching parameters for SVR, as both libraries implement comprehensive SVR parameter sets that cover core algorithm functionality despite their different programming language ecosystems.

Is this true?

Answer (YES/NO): YES